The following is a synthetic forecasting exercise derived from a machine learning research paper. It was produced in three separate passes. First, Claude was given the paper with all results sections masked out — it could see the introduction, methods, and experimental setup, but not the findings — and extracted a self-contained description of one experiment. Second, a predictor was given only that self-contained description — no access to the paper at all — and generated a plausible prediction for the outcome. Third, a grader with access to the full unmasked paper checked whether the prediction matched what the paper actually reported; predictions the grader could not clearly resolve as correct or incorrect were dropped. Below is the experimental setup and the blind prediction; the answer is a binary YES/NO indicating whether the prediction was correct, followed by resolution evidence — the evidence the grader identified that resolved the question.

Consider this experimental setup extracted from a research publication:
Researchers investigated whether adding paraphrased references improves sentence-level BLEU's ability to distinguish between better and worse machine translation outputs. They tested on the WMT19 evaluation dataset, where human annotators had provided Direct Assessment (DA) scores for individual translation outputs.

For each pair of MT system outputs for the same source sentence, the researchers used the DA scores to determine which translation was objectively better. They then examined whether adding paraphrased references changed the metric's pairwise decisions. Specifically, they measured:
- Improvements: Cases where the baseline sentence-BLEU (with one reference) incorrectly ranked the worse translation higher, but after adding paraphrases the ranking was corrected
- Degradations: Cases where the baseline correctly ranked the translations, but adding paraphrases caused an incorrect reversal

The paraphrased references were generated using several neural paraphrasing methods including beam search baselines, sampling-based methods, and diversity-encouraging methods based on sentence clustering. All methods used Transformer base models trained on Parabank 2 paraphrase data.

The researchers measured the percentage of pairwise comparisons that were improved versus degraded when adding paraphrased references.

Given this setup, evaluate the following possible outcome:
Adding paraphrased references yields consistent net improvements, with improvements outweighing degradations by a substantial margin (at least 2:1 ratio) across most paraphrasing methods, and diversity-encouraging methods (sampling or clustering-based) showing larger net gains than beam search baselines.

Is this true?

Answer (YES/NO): NO